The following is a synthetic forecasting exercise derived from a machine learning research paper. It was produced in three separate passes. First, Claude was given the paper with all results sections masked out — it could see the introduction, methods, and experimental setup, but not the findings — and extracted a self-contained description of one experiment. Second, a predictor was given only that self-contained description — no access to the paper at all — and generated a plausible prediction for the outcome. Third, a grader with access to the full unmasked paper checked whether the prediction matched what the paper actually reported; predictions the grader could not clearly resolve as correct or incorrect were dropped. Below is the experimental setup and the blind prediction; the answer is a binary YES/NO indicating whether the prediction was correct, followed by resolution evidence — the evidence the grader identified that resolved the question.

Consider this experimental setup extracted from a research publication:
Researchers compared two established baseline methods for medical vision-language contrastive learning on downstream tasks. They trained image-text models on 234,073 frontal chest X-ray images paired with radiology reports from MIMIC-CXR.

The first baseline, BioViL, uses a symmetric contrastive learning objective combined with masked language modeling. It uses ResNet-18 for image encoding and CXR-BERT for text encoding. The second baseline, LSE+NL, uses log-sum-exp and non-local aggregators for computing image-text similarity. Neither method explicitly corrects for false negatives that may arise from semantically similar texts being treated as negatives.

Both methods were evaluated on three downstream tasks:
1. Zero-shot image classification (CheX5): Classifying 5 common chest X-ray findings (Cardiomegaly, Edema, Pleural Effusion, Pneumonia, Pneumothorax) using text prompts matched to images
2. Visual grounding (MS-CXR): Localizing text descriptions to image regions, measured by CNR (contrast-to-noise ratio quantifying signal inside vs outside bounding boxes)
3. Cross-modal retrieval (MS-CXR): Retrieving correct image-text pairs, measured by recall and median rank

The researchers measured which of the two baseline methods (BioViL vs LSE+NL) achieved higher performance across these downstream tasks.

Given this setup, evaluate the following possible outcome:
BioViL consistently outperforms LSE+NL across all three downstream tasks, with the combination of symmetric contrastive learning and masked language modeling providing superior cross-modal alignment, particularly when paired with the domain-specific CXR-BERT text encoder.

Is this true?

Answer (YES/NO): NO